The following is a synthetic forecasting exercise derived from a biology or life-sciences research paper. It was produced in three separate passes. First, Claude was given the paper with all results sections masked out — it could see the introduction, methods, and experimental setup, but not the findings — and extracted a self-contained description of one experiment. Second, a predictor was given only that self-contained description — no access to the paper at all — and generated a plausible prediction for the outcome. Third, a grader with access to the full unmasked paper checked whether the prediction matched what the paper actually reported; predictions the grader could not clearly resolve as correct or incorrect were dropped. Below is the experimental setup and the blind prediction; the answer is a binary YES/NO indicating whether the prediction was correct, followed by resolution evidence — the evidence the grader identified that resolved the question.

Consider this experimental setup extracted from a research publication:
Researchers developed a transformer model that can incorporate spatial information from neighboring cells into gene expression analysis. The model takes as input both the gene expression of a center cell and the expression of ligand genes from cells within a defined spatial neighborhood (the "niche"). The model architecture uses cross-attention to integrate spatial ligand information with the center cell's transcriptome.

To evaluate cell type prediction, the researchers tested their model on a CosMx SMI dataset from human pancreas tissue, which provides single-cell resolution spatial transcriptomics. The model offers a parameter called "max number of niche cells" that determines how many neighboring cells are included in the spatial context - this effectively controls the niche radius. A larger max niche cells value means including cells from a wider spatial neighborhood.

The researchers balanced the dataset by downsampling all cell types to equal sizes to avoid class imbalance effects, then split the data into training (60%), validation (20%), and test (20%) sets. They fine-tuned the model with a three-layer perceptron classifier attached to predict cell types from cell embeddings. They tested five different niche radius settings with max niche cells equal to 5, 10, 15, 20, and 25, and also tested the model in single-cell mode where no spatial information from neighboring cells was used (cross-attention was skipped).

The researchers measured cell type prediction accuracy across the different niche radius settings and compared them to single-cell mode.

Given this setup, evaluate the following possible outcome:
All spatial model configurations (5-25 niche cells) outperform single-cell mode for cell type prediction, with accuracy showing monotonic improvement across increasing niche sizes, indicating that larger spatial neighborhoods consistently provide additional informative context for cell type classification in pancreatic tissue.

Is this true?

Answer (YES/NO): NO